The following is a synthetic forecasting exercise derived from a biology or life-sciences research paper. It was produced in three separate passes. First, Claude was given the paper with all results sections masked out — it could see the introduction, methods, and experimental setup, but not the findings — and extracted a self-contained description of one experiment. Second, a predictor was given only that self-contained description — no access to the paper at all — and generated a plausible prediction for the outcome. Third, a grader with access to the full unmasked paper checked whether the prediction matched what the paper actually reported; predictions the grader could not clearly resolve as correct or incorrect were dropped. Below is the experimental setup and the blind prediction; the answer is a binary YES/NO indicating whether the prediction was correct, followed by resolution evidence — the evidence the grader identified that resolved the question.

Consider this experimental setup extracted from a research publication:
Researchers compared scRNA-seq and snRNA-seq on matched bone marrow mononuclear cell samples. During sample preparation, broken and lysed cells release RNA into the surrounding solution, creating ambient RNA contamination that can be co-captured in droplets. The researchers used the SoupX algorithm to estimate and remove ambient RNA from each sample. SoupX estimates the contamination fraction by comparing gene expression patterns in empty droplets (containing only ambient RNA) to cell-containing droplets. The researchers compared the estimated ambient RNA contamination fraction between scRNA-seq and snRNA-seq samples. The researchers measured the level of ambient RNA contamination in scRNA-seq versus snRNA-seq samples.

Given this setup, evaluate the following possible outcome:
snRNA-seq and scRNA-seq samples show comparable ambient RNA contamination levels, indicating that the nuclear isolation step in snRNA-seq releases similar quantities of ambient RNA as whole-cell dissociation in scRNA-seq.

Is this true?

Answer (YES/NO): NO